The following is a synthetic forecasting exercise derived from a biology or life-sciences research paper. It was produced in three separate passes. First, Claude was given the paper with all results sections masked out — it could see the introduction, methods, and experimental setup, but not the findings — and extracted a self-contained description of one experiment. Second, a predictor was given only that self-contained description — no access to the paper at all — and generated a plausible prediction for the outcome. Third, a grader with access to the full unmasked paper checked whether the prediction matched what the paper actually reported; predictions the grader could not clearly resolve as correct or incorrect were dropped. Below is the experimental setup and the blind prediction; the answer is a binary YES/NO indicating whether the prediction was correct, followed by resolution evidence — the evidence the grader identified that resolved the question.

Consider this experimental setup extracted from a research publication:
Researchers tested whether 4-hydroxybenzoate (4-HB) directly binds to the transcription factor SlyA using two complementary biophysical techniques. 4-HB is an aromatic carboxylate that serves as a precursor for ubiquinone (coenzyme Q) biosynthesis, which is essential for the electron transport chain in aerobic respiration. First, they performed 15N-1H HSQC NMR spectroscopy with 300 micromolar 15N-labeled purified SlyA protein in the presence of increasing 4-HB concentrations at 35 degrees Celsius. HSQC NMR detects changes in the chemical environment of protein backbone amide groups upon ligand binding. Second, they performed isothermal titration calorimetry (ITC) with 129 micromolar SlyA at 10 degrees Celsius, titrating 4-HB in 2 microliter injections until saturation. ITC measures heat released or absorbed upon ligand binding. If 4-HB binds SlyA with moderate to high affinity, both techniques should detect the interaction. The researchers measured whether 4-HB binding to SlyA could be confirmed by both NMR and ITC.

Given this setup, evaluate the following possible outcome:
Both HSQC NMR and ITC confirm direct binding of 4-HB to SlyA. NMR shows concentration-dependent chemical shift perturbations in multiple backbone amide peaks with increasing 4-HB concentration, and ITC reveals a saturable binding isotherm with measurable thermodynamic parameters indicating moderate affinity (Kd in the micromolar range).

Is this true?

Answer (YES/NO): YES